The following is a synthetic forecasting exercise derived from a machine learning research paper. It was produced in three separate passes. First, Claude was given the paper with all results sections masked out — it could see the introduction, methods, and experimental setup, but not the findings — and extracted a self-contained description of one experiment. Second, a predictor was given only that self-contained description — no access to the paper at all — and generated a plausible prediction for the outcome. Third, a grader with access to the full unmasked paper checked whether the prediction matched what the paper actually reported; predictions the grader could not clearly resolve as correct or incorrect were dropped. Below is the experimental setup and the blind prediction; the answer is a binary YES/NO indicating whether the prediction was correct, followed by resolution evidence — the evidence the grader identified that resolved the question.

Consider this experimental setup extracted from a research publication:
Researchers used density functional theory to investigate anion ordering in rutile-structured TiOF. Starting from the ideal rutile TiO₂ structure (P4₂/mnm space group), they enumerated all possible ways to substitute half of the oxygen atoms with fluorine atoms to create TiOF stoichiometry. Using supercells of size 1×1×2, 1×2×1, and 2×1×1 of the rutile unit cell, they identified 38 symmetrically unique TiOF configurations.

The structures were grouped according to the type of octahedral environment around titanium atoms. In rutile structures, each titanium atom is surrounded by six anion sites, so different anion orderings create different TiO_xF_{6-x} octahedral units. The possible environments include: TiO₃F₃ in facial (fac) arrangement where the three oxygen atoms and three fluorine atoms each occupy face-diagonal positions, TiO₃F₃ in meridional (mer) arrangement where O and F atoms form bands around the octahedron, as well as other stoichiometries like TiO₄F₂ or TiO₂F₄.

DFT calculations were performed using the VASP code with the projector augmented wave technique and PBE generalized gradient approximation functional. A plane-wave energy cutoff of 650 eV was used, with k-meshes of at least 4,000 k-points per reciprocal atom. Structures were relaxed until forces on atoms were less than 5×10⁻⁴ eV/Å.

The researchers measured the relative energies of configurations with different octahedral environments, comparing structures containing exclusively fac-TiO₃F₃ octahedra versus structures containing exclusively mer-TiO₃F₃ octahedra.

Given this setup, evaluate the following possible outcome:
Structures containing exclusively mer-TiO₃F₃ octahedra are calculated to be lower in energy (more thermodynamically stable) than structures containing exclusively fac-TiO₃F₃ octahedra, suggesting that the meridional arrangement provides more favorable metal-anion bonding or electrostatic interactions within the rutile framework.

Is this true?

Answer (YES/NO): NO